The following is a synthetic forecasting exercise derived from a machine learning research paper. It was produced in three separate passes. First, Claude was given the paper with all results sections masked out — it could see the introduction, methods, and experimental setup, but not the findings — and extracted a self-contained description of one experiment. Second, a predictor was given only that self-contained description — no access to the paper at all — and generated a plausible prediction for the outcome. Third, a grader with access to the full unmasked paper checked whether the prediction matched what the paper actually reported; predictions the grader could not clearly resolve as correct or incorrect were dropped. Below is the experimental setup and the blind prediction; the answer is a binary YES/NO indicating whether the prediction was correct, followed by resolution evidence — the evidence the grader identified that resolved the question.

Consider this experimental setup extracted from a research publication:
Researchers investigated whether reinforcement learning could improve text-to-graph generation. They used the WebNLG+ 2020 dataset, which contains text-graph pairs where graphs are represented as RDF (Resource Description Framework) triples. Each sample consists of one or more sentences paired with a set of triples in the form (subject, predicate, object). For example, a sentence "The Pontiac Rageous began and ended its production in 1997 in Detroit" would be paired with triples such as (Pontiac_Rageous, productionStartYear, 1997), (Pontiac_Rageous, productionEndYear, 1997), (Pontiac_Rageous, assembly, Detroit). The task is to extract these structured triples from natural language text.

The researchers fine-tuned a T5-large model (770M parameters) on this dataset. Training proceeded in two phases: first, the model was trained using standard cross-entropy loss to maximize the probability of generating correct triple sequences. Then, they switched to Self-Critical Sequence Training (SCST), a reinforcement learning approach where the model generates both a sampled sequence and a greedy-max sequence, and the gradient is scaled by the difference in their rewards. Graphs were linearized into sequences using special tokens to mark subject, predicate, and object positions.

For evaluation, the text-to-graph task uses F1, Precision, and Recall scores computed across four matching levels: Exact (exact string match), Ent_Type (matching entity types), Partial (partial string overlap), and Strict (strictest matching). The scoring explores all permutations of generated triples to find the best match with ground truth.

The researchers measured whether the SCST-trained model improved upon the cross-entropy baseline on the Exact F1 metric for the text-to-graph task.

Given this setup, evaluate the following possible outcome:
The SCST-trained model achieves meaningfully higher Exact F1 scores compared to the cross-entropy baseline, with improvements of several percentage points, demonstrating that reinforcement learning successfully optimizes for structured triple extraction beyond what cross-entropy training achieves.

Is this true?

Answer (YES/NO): NO